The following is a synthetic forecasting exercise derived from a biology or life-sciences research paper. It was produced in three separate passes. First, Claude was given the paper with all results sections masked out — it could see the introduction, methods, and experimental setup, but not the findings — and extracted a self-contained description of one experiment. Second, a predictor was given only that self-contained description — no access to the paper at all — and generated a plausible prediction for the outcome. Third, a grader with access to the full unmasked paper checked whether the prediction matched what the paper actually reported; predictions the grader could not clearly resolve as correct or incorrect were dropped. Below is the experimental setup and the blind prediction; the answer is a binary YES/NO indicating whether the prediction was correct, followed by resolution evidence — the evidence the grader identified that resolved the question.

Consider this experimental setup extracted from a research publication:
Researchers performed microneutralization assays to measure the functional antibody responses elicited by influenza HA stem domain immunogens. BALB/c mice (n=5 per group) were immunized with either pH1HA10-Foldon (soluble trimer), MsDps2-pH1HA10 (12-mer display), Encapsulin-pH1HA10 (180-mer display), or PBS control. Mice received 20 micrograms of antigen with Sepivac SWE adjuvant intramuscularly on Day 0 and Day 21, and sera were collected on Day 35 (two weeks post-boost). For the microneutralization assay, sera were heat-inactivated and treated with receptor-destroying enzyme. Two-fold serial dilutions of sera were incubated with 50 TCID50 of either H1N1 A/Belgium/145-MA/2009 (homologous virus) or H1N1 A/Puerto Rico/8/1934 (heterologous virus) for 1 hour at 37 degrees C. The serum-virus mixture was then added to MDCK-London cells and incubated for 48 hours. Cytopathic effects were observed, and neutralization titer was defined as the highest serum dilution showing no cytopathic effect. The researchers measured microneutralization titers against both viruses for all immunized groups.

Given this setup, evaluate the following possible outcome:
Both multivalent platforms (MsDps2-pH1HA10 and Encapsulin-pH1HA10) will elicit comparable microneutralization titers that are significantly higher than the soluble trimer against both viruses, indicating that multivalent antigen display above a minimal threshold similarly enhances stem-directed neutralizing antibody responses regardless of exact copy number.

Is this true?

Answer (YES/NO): NO